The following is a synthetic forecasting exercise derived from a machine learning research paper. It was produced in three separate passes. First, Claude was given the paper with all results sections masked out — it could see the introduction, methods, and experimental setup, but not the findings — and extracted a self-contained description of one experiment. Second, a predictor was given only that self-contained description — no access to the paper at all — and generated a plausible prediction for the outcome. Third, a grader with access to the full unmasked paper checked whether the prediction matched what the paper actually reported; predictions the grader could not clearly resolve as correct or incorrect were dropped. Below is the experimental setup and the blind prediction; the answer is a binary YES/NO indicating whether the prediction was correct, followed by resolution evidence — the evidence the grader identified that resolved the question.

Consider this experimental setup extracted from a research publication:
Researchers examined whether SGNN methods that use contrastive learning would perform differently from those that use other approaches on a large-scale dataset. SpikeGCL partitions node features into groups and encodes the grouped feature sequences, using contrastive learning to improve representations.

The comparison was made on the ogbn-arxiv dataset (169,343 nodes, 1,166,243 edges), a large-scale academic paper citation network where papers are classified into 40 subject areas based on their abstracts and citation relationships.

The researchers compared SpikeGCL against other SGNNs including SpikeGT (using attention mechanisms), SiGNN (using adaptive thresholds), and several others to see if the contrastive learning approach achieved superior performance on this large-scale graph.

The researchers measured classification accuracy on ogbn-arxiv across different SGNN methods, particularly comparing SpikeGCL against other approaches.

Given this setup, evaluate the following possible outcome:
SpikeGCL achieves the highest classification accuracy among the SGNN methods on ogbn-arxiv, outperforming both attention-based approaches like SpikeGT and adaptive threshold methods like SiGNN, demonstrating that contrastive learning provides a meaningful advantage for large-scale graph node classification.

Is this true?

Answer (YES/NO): YES